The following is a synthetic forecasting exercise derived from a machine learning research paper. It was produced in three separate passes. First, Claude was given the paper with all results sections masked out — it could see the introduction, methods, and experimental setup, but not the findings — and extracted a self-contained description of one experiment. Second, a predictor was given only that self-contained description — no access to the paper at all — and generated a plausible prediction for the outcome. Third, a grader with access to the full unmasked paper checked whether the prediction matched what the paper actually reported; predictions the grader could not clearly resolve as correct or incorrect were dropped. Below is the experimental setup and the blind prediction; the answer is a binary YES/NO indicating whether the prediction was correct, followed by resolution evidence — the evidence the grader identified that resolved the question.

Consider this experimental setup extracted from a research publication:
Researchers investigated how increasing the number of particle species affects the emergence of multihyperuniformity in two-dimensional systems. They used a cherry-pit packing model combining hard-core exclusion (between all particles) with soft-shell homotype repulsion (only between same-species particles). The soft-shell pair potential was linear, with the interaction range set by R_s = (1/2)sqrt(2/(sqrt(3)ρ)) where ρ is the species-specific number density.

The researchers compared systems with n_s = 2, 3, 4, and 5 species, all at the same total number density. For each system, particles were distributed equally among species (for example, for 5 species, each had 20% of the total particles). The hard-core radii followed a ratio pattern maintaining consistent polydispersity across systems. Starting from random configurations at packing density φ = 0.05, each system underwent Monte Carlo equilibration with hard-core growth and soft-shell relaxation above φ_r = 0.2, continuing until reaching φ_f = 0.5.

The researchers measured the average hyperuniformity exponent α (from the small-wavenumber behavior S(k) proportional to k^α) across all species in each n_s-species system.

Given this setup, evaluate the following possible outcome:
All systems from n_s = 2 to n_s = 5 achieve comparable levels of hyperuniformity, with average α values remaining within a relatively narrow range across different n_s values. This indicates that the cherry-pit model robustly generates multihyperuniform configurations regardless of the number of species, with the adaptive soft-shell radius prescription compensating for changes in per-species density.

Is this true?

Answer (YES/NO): NO